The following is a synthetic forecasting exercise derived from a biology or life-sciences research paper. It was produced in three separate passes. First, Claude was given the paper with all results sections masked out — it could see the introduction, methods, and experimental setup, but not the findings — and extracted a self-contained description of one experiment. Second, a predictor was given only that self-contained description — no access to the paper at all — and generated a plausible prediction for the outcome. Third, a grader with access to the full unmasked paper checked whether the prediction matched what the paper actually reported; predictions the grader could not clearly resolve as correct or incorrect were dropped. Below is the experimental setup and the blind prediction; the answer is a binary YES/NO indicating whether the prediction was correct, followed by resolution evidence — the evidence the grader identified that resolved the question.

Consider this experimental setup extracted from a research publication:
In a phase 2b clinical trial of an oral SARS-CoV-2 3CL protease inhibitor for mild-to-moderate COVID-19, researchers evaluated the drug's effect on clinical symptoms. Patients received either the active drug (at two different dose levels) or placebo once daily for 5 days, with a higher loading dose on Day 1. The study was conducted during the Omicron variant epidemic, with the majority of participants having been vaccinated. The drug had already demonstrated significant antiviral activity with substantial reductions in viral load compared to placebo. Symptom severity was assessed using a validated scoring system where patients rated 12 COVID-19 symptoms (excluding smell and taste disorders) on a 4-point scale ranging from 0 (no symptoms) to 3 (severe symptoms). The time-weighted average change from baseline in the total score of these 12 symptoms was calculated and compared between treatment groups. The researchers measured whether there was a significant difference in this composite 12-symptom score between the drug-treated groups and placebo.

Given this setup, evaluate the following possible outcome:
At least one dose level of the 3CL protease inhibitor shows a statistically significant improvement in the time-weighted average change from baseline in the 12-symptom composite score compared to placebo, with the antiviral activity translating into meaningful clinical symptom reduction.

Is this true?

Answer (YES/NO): NO